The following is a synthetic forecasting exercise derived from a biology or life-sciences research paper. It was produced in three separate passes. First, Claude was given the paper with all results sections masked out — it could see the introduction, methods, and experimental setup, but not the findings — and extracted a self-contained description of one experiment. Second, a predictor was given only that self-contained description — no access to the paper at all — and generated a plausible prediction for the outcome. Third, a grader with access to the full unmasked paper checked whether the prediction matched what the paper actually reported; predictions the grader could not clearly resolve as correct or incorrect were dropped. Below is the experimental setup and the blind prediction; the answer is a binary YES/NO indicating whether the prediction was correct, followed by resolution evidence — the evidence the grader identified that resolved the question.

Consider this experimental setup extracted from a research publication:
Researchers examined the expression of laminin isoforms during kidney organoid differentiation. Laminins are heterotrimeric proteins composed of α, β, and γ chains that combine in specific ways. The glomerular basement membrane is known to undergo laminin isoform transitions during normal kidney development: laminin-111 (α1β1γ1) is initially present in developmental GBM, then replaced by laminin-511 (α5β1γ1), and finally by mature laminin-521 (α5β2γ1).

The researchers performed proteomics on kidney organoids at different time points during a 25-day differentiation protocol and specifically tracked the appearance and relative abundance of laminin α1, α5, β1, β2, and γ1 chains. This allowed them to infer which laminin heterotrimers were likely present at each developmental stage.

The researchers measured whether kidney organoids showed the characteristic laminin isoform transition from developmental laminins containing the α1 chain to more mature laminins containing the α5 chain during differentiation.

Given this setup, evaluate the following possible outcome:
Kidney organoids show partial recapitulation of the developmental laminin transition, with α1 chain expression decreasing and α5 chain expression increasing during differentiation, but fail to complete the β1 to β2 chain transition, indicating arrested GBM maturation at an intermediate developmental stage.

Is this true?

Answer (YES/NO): NO